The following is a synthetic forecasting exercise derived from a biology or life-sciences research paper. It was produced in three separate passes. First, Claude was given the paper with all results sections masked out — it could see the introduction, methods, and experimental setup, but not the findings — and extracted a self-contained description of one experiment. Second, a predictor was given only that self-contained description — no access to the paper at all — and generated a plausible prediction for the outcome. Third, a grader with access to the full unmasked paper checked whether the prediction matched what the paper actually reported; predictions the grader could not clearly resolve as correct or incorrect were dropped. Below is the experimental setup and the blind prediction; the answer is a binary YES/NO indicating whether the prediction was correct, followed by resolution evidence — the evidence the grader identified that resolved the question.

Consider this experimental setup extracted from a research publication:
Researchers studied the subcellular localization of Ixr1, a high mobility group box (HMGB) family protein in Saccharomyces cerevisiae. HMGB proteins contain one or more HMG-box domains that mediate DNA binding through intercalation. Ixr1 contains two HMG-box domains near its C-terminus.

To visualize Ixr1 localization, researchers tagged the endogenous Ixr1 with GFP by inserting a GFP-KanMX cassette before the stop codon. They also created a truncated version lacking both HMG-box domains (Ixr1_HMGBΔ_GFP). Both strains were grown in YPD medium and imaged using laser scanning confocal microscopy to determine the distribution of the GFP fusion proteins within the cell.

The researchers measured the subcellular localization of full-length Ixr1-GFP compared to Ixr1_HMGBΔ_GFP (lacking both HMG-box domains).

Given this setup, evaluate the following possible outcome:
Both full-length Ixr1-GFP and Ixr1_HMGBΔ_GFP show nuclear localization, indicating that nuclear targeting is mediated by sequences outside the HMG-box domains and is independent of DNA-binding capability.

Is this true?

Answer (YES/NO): NO